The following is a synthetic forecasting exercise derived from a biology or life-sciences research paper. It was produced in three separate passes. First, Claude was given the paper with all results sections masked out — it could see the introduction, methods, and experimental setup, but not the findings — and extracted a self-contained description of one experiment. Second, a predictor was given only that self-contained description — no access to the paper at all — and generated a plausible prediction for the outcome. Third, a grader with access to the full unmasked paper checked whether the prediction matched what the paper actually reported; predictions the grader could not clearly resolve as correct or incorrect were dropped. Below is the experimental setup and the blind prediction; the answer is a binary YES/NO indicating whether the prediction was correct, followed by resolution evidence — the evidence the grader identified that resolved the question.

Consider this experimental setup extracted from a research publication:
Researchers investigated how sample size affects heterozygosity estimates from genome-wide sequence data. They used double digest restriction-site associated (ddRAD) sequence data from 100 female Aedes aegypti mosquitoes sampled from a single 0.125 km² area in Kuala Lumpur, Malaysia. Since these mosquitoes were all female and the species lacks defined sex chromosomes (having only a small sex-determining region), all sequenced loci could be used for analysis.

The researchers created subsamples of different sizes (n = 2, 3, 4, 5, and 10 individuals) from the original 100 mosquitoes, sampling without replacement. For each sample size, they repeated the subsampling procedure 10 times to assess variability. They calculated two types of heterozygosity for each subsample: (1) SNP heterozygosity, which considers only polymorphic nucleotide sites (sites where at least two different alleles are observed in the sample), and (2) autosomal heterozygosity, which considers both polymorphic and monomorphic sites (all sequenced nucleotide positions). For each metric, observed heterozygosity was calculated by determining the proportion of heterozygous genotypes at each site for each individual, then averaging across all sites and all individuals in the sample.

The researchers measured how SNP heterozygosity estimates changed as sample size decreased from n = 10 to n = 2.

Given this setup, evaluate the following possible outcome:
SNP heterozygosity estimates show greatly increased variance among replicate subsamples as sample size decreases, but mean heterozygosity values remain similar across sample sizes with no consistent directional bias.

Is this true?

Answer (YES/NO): NO